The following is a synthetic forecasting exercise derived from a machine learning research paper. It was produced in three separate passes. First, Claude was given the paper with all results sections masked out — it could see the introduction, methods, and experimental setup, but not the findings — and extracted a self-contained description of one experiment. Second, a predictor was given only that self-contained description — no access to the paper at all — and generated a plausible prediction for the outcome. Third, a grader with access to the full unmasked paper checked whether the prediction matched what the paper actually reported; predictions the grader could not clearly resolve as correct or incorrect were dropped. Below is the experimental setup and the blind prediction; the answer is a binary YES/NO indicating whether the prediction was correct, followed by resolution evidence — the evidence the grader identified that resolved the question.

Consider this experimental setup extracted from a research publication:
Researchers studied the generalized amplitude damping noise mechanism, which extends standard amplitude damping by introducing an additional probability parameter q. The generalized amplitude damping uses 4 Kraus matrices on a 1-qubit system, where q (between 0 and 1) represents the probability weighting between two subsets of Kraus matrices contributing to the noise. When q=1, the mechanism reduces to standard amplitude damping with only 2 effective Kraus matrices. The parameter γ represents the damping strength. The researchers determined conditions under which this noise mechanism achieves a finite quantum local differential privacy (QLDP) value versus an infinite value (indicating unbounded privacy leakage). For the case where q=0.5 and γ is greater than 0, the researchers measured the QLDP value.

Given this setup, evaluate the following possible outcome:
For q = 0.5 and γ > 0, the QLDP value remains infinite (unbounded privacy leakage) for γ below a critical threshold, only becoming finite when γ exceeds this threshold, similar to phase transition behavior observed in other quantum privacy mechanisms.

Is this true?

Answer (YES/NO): NO